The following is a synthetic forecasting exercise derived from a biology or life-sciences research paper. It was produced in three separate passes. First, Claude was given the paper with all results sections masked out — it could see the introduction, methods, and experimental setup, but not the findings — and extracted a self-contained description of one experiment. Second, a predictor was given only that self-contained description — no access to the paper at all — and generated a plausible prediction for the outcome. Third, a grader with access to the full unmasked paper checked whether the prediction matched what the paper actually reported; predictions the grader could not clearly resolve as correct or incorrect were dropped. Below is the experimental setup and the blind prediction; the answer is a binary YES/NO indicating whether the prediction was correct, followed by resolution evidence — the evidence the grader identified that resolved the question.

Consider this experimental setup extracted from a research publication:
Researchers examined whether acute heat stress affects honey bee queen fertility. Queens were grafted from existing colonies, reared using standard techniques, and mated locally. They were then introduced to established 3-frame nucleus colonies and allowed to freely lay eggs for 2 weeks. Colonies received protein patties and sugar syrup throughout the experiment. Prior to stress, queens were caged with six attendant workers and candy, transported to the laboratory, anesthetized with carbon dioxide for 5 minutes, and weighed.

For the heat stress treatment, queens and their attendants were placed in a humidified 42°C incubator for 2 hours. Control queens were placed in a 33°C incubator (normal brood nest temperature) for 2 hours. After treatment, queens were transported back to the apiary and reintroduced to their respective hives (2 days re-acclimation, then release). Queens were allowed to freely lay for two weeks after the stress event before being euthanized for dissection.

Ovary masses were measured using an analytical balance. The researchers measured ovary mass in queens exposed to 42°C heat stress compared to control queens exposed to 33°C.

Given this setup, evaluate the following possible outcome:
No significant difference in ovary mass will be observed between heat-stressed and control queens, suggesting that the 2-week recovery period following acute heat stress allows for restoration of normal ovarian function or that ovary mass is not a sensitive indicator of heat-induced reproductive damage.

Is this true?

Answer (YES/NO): YES